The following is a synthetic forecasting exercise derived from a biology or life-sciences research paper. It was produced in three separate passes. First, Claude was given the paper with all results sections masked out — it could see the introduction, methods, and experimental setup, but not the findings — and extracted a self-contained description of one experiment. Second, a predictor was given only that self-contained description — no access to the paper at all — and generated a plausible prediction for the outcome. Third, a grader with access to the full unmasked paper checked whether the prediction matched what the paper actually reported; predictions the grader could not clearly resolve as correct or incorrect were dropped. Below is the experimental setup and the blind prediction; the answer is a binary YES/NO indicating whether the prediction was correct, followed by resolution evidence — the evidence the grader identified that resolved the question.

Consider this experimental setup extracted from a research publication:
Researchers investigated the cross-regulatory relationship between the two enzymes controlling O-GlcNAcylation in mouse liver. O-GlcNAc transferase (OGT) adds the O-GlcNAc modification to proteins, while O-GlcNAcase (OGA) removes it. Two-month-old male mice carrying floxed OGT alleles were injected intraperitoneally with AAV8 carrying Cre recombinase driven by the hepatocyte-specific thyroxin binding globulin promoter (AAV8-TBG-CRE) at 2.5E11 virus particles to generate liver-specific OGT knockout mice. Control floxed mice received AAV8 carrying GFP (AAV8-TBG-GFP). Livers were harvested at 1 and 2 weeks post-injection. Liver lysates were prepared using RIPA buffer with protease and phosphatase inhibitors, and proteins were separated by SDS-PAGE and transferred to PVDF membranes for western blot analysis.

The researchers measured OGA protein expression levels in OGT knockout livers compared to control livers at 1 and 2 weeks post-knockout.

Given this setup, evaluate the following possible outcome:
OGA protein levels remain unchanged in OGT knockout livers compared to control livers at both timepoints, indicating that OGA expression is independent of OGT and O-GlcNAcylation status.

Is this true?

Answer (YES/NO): NO